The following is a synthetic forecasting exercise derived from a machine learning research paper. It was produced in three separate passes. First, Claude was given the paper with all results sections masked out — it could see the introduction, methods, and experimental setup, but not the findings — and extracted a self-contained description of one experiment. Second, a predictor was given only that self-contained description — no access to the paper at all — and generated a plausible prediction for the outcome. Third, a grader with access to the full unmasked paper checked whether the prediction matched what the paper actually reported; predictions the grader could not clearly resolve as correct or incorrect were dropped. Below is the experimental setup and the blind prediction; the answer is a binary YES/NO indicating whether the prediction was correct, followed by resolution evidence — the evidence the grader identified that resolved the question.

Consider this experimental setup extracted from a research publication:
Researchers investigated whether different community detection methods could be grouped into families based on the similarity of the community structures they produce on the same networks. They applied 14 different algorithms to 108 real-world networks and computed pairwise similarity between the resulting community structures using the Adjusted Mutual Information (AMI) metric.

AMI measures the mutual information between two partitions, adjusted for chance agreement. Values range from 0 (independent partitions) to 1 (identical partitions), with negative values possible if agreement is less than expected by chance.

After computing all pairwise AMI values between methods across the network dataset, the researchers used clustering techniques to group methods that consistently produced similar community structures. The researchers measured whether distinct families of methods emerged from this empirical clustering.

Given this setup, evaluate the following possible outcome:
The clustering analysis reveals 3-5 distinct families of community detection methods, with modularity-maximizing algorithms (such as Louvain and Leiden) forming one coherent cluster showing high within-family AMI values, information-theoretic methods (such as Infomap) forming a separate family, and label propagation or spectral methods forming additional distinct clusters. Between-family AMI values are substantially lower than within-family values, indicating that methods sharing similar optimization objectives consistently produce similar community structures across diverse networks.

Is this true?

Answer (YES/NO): NO